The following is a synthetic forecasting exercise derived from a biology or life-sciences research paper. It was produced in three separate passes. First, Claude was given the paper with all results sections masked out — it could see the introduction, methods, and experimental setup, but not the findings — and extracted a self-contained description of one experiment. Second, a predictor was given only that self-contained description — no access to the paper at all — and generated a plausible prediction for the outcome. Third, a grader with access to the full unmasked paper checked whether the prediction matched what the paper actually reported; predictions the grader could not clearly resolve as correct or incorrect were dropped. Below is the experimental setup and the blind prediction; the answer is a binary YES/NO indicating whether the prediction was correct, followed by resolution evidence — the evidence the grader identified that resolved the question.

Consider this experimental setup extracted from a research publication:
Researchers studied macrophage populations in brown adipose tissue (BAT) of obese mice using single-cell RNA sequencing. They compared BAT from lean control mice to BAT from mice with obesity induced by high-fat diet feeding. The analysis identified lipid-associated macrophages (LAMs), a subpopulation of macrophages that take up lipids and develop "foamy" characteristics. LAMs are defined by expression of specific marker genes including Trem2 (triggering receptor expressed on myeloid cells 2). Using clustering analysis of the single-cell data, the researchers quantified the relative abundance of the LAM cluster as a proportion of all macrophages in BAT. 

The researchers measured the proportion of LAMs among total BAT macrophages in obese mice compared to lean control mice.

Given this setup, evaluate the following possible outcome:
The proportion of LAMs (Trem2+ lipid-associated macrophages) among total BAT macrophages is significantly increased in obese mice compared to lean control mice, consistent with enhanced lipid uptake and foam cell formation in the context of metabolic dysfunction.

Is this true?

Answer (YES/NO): YES